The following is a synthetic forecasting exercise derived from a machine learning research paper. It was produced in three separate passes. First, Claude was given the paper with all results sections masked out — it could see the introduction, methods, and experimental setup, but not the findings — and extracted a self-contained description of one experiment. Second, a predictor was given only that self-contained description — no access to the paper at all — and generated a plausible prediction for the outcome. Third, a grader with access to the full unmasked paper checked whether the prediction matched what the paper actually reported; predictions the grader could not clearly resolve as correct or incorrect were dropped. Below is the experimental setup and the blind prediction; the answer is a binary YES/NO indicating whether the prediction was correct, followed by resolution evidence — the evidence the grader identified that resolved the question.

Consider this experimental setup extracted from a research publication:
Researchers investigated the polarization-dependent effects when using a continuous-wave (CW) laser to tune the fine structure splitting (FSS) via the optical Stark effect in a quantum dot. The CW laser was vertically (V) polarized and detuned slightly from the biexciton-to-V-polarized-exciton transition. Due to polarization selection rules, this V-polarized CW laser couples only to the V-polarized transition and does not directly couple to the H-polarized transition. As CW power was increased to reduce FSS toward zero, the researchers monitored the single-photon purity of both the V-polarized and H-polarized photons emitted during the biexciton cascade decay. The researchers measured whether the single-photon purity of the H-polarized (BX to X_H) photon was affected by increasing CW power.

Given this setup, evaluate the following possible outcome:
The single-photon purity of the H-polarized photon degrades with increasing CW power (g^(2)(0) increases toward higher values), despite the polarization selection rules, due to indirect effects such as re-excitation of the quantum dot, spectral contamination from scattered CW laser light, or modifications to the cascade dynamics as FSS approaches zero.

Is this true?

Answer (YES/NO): NO